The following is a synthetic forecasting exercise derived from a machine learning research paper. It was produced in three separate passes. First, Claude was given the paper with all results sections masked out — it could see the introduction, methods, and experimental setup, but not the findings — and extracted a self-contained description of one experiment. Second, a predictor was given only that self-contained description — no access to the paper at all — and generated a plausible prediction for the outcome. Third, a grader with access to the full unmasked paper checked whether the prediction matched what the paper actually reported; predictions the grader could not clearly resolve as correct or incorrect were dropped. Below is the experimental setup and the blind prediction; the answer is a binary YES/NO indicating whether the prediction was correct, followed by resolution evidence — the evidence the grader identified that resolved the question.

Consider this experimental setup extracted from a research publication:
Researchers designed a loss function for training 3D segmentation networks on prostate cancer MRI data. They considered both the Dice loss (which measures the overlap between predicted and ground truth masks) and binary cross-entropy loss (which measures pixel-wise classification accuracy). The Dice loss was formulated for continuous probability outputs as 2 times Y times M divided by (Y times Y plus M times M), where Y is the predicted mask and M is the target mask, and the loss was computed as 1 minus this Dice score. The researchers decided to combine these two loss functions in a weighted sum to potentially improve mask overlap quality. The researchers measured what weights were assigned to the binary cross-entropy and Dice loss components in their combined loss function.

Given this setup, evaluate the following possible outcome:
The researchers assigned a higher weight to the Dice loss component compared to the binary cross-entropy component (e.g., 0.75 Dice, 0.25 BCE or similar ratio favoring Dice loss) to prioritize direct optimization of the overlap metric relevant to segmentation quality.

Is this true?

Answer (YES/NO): NO